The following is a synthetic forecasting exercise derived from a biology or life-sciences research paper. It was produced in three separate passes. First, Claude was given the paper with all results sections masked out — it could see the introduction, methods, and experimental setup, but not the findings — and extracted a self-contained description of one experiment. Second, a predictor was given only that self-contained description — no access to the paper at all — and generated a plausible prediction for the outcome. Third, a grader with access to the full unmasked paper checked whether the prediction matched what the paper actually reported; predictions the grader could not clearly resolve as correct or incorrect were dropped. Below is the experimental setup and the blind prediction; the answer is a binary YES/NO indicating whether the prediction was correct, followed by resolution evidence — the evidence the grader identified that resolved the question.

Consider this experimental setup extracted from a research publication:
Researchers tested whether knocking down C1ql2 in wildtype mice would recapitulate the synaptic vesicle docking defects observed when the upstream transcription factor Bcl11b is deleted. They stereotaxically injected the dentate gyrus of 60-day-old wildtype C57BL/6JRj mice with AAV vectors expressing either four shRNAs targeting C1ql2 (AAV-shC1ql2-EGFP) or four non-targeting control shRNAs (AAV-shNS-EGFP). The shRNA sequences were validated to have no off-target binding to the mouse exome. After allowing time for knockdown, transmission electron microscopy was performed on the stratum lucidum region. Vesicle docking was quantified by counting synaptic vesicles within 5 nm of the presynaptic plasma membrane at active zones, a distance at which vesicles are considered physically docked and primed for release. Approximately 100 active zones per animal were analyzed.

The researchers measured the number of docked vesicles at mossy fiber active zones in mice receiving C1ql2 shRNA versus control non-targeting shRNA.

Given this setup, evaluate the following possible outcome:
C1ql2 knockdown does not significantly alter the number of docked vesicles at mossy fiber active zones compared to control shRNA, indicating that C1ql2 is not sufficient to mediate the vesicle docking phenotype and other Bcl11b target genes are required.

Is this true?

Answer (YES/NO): NO